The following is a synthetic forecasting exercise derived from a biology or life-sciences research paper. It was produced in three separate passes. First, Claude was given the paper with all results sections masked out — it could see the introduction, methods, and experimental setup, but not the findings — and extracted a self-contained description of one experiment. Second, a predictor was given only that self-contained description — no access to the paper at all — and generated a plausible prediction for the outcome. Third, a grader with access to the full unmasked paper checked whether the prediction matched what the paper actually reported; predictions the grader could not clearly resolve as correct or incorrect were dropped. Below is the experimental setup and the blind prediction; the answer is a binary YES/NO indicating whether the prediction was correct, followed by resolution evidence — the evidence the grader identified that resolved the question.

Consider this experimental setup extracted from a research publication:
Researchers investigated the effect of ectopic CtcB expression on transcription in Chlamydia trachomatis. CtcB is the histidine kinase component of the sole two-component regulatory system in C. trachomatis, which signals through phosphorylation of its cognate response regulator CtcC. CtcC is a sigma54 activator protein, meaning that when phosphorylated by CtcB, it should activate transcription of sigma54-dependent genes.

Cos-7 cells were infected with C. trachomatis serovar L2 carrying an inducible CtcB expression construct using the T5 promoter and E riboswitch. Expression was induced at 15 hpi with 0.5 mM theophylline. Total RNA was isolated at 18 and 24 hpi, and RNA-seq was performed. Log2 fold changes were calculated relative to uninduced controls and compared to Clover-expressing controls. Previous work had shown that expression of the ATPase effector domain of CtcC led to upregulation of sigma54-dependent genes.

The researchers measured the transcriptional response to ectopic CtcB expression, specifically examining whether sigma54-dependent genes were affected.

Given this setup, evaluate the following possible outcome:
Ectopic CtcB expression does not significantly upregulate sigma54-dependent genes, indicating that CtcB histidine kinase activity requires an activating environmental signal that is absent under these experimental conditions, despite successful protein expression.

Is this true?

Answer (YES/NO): NO